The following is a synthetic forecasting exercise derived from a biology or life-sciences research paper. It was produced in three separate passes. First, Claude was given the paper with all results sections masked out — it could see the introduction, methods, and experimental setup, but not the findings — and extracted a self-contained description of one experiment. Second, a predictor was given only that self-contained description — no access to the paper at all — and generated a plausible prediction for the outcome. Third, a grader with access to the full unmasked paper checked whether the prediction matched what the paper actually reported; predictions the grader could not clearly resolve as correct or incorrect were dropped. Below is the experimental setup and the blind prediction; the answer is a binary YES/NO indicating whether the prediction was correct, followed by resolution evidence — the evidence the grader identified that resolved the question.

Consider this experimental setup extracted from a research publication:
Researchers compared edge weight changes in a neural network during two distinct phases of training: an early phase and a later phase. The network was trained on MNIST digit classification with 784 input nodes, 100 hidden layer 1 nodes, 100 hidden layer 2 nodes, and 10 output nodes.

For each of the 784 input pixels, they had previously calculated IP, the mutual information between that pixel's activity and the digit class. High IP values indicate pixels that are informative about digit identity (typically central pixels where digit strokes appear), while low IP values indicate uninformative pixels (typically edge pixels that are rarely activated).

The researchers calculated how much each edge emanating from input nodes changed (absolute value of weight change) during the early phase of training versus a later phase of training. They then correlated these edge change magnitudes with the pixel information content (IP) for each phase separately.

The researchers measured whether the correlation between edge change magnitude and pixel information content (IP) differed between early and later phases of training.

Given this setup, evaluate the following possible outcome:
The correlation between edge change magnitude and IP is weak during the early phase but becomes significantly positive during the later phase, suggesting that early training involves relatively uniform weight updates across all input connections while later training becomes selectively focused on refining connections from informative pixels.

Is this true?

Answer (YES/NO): NO